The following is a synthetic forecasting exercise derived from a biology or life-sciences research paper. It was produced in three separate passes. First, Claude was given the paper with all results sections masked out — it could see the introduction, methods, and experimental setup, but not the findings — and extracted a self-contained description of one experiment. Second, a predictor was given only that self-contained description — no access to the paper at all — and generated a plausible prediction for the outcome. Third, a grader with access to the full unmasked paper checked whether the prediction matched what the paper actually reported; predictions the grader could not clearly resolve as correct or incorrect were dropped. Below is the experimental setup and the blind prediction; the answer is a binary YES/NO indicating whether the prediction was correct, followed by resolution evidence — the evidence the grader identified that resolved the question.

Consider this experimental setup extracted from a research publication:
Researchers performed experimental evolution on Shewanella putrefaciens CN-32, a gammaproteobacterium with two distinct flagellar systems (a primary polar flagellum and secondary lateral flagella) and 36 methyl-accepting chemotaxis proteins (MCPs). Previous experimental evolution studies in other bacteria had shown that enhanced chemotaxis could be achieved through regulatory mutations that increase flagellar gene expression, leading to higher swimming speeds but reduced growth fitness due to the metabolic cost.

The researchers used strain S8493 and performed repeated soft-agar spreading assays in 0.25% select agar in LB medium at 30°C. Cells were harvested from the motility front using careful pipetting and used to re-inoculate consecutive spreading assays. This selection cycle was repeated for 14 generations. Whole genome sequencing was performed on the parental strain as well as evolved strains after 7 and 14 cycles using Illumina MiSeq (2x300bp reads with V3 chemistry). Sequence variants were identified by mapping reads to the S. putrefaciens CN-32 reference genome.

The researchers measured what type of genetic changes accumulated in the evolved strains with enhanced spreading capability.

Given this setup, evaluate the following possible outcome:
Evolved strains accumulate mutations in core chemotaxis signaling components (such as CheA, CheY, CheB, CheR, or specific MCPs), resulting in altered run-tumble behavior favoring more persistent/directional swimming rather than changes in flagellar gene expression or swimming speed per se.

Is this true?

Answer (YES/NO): NO